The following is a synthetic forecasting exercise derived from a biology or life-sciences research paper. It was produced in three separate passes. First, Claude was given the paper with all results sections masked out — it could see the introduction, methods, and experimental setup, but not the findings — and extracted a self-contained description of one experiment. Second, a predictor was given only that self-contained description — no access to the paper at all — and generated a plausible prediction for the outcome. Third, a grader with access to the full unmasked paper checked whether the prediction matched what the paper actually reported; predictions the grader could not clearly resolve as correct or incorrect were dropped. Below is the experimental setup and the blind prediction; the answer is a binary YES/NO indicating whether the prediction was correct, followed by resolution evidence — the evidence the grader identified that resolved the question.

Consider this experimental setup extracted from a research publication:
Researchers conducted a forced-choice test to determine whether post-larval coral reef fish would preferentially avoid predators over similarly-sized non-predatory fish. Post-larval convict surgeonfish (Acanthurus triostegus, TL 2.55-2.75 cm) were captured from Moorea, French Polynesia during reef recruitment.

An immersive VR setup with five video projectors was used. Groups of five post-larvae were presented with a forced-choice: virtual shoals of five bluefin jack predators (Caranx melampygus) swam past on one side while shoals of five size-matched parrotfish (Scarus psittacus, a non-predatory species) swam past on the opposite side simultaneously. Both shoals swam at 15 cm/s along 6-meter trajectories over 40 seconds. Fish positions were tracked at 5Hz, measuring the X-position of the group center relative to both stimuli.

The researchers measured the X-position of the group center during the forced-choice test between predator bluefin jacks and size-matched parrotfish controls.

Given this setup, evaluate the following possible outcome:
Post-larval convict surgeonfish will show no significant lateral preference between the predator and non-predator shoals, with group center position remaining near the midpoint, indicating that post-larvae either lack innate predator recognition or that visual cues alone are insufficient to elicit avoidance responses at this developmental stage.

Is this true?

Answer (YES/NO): NO